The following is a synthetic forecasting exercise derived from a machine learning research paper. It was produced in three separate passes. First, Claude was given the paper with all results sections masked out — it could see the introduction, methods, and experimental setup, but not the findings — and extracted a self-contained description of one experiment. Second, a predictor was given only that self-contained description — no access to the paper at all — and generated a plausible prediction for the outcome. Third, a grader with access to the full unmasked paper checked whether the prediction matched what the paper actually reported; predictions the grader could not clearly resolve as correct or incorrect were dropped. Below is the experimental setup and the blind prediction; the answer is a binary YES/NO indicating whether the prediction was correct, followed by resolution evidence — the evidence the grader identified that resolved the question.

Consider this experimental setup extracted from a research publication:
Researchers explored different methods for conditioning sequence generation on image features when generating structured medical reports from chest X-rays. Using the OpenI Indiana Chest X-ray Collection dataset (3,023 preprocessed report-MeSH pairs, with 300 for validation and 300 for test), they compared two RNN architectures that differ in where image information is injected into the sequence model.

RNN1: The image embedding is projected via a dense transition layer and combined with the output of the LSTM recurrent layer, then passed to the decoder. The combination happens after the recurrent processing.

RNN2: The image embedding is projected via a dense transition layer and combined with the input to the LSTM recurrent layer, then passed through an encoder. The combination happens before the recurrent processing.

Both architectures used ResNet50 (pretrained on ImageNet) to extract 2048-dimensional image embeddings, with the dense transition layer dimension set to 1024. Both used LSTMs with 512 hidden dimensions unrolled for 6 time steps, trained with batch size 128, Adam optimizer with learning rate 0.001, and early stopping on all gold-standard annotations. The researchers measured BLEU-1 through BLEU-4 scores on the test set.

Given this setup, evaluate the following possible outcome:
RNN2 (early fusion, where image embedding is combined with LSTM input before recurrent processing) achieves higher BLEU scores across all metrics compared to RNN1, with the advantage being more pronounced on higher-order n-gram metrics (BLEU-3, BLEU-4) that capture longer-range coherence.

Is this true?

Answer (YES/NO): NO